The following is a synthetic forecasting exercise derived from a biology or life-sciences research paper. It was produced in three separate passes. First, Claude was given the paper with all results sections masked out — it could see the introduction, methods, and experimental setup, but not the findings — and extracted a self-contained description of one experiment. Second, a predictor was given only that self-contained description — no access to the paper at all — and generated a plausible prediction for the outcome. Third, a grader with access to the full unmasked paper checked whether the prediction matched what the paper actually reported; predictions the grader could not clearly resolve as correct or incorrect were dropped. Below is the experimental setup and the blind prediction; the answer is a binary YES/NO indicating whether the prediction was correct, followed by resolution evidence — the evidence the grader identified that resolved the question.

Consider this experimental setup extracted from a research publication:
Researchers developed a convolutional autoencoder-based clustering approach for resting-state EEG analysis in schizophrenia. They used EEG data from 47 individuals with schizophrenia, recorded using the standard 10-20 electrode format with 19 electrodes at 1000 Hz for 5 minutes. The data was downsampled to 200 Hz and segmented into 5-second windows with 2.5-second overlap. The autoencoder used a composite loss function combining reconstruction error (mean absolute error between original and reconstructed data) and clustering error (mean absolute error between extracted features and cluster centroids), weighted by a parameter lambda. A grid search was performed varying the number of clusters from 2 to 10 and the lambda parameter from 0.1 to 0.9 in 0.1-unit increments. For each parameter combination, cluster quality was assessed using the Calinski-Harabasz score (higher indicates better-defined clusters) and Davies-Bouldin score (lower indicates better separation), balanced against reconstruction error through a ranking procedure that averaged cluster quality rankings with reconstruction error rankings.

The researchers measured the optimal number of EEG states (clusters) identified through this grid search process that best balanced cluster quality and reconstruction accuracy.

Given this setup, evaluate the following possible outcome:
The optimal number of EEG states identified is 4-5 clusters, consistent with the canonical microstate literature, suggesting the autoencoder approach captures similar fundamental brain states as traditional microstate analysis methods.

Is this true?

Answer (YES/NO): NO